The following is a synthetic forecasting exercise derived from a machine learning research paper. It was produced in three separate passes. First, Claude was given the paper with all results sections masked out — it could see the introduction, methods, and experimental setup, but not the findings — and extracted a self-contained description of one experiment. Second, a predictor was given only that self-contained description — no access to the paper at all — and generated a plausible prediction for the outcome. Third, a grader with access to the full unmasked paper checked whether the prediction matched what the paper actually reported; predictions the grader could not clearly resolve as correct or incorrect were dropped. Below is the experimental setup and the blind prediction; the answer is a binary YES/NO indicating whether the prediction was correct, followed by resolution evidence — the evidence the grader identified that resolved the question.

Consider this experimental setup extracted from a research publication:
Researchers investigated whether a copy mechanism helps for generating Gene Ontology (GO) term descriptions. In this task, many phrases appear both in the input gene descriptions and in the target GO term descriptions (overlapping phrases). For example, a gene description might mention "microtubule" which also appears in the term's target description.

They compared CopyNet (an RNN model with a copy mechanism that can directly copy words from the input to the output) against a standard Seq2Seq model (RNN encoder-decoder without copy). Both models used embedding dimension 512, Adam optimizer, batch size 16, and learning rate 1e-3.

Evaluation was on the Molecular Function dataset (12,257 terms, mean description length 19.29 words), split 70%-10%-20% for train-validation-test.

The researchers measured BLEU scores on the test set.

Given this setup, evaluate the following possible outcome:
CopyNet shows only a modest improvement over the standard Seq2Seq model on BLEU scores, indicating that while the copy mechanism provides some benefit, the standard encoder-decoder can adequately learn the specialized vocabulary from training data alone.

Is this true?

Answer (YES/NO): YES